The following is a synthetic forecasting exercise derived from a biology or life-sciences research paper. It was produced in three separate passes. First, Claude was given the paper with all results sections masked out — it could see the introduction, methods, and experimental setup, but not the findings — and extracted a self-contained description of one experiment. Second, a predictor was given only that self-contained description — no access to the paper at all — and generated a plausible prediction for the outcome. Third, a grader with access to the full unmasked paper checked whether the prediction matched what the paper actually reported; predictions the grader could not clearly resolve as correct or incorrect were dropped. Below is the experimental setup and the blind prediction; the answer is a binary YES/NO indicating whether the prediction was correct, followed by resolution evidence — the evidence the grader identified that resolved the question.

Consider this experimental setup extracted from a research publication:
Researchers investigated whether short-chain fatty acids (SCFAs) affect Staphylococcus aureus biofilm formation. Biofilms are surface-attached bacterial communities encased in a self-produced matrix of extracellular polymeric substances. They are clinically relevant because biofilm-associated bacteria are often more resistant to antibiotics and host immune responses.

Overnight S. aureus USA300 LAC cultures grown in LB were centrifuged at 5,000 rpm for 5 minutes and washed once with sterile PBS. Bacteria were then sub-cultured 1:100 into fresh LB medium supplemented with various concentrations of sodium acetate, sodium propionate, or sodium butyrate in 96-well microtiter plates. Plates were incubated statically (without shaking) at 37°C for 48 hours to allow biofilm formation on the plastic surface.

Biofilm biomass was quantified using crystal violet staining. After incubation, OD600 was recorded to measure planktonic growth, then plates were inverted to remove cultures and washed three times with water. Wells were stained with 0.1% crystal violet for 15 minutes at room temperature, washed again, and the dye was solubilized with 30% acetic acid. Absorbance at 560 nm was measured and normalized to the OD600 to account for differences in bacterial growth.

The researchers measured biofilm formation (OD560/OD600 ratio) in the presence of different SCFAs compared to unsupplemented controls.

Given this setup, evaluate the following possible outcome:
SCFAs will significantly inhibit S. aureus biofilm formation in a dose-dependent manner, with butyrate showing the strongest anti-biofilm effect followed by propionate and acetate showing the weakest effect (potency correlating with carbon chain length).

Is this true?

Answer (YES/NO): NO